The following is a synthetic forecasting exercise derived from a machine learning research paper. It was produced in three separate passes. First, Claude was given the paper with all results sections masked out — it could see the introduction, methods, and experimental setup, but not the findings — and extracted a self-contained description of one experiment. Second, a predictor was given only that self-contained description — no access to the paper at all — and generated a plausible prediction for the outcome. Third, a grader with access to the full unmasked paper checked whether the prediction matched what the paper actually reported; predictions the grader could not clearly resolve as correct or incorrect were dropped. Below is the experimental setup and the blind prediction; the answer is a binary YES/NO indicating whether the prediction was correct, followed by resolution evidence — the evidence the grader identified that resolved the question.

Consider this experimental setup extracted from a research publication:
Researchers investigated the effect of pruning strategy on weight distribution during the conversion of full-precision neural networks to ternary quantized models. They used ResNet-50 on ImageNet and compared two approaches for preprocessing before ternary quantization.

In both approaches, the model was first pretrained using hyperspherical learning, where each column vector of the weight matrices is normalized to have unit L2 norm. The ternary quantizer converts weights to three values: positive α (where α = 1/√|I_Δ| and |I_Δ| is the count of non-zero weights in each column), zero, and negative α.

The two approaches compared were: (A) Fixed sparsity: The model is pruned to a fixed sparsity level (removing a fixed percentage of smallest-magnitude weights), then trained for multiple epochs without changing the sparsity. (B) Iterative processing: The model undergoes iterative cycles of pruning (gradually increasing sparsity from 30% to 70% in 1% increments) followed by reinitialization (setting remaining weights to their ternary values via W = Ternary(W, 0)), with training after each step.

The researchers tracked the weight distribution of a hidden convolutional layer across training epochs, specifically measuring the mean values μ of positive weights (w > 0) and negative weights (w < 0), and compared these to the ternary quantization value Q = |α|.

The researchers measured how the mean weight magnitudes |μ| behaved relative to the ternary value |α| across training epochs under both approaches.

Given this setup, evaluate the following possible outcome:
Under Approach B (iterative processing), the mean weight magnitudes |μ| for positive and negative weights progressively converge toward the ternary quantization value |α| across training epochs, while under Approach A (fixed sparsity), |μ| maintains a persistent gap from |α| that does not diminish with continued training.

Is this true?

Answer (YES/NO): NO